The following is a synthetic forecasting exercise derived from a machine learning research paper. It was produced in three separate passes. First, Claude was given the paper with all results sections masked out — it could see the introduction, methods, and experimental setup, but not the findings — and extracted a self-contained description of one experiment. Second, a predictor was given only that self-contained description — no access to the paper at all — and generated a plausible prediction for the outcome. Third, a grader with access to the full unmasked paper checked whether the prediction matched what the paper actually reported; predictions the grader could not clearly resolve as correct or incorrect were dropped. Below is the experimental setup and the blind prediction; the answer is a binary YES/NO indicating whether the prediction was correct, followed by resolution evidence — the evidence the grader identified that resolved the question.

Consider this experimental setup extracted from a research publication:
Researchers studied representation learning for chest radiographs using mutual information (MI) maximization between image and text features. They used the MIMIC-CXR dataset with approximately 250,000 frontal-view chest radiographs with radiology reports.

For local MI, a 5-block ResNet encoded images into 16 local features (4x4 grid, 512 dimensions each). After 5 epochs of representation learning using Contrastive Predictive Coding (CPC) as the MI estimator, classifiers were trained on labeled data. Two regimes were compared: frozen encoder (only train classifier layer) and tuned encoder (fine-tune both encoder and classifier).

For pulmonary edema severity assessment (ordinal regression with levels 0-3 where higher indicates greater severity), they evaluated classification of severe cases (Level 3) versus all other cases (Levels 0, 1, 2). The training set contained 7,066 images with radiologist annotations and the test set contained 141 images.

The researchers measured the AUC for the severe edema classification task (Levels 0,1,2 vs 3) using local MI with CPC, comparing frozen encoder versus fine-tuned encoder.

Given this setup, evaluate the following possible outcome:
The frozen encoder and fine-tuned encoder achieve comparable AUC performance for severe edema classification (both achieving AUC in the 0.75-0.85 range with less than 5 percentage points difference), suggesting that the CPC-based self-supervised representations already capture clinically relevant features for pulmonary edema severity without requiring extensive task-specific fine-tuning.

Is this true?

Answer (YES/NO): NO